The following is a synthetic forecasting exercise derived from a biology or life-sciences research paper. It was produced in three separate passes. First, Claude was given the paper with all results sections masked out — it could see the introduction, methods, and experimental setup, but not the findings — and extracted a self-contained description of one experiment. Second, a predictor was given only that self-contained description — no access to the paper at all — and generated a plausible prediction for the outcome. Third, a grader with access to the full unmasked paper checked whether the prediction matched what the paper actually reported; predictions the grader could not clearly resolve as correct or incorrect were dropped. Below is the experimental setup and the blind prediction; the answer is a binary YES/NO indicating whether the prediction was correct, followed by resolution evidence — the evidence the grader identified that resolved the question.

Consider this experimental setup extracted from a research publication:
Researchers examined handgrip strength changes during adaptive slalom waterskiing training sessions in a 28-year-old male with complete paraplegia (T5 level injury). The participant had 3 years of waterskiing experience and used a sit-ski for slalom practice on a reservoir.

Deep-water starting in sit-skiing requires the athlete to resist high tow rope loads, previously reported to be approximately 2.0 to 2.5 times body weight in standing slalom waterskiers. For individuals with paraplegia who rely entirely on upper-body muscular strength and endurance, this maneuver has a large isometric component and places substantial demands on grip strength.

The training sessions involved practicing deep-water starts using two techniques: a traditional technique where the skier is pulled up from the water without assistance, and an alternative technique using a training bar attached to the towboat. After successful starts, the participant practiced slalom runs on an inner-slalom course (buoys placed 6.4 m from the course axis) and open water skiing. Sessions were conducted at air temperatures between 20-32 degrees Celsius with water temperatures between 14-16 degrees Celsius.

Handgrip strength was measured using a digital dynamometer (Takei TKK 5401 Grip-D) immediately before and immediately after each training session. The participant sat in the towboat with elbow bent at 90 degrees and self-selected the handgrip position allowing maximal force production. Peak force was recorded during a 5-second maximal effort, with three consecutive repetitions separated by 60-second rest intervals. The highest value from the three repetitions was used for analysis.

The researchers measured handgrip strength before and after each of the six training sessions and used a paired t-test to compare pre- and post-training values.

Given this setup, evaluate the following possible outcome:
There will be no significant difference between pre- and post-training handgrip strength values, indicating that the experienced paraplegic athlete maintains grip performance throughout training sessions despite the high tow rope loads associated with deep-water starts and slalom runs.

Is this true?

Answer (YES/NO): NO